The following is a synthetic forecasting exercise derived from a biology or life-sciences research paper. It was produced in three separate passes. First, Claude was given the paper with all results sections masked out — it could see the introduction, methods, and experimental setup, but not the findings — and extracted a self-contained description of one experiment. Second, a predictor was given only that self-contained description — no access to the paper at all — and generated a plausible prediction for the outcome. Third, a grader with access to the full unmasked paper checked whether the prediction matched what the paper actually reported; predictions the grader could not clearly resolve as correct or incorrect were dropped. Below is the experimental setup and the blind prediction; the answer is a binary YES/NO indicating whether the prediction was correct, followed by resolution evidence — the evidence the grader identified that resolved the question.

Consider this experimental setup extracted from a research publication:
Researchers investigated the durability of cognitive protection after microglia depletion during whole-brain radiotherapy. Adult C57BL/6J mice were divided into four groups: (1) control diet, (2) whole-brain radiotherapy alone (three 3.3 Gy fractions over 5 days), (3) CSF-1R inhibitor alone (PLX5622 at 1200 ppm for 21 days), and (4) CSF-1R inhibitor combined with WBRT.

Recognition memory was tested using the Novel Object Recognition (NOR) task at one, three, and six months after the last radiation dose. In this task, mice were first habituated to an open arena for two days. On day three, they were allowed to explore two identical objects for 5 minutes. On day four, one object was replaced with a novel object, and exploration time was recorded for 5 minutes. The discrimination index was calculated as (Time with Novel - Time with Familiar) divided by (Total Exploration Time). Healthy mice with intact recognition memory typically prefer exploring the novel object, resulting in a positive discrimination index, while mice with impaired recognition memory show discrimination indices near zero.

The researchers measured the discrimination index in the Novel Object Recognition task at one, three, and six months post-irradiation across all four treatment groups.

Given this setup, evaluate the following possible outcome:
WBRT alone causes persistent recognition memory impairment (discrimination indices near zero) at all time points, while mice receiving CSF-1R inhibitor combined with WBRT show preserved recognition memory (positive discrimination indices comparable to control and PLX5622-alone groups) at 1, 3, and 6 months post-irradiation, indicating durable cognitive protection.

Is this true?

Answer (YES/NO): YES